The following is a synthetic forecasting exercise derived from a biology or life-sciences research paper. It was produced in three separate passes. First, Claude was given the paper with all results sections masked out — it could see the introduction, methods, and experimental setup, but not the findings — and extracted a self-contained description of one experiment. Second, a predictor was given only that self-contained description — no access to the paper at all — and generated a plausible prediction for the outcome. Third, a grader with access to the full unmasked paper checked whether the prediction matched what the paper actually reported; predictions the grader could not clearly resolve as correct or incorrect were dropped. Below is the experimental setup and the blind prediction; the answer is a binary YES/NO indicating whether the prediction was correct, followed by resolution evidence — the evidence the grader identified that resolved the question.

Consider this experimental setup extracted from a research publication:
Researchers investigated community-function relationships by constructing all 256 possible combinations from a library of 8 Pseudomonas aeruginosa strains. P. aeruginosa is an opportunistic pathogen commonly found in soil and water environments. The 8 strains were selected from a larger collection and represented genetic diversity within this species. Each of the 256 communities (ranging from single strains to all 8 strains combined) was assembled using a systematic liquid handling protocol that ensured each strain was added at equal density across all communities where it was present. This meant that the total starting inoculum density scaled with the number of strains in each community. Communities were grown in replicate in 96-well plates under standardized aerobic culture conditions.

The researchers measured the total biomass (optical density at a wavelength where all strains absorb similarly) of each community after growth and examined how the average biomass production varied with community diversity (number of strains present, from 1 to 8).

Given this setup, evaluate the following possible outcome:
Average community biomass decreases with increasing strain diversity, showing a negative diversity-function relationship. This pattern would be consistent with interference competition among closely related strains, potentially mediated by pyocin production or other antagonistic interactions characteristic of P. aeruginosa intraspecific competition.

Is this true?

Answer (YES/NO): NO